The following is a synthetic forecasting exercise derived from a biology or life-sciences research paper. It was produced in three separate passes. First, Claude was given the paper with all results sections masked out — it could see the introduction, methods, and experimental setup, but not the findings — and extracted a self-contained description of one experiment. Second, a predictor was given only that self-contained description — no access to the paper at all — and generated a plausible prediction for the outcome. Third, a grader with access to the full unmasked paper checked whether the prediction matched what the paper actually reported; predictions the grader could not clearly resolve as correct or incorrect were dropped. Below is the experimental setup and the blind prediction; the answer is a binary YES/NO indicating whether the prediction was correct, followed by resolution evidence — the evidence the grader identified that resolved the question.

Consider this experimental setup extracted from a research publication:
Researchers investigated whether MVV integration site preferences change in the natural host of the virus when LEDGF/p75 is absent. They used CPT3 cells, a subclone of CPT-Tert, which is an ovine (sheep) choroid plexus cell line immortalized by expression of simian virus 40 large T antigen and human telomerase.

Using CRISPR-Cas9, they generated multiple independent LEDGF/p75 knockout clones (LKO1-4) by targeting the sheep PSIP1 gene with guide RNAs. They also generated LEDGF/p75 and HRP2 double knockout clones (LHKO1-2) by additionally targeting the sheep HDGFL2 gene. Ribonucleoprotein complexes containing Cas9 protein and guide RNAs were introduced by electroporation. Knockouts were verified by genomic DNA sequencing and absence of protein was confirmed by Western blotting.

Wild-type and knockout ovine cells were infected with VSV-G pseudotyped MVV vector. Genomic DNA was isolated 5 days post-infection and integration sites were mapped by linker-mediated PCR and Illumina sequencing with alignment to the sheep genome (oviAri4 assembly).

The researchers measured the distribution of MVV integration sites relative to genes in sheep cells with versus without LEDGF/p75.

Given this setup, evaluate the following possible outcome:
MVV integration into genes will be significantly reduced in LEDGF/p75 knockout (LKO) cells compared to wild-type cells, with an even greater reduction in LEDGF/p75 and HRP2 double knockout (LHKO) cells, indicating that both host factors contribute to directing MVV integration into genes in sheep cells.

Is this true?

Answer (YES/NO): NO